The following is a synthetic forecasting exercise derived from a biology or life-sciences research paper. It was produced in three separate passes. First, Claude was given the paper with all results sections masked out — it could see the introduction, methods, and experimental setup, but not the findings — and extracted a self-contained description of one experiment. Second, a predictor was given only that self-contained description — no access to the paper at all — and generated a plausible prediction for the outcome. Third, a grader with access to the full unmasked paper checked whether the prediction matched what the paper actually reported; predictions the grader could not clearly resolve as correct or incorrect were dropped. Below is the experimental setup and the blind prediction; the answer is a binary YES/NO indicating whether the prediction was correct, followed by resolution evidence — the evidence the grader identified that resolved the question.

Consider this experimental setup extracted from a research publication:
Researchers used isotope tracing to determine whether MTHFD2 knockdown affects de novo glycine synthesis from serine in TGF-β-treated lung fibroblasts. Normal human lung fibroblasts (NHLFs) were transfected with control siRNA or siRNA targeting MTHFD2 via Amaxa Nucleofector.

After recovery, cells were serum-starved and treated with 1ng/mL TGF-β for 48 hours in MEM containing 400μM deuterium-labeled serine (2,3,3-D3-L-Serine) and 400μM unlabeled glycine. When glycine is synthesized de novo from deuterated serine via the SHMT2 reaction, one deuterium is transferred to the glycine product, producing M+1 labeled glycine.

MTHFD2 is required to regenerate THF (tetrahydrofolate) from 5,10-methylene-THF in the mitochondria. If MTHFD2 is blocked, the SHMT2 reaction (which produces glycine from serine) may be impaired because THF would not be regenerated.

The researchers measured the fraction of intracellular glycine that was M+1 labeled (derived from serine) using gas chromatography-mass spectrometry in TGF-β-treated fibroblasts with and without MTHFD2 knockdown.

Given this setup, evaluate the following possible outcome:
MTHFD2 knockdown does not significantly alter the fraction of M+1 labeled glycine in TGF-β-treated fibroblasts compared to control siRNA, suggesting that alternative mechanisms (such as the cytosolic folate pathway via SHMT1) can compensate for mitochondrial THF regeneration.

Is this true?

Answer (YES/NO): NO